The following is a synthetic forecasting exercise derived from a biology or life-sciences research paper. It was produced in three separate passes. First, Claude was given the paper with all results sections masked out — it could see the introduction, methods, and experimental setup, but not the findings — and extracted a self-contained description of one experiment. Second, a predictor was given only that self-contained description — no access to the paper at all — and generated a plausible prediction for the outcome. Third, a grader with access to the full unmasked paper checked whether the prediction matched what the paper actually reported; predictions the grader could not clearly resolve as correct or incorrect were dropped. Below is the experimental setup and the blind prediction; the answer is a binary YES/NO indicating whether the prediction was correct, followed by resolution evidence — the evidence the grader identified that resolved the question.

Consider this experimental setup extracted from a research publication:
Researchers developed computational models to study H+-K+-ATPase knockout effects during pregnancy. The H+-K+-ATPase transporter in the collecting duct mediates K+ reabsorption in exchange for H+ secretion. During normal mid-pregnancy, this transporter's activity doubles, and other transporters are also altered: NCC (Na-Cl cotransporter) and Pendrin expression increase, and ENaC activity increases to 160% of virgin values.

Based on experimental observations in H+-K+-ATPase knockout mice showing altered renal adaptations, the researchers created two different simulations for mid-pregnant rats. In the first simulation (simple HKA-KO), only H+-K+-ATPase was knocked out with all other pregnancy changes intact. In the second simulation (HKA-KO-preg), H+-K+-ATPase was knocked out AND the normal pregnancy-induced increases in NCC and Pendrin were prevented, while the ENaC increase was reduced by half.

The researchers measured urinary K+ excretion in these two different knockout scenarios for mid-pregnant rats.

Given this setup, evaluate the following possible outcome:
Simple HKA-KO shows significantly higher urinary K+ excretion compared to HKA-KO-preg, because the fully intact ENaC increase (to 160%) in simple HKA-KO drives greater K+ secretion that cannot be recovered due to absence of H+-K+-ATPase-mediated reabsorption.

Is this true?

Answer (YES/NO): YES